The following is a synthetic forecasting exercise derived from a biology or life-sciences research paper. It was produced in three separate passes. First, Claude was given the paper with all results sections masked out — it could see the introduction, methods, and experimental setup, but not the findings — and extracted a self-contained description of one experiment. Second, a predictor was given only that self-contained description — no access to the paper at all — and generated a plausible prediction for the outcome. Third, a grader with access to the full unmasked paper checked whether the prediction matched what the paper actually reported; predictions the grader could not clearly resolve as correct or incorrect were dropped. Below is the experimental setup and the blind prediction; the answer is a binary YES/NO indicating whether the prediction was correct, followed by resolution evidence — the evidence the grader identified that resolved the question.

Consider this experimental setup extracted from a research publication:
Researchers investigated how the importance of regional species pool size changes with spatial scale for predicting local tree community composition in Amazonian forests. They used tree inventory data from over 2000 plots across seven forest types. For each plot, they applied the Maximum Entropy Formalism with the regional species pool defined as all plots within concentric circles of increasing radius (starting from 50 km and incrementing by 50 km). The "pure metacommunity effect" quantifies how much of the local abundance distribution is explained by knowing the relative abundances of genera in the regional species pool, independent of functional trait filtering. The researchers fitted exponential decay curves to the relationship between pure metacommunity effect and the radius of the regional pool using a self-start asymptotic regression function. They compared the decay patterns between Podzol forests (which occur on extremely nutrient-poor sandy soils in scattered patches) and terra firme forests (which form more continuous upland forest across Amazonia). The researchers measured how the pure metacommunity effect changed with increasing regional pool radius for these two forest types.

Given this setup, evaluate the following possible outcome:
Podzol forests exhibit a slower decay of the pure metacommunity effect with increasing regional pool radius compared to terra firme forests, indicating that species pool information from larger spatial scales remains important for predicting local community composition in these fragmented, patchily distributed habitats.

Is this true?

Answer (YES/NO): NO